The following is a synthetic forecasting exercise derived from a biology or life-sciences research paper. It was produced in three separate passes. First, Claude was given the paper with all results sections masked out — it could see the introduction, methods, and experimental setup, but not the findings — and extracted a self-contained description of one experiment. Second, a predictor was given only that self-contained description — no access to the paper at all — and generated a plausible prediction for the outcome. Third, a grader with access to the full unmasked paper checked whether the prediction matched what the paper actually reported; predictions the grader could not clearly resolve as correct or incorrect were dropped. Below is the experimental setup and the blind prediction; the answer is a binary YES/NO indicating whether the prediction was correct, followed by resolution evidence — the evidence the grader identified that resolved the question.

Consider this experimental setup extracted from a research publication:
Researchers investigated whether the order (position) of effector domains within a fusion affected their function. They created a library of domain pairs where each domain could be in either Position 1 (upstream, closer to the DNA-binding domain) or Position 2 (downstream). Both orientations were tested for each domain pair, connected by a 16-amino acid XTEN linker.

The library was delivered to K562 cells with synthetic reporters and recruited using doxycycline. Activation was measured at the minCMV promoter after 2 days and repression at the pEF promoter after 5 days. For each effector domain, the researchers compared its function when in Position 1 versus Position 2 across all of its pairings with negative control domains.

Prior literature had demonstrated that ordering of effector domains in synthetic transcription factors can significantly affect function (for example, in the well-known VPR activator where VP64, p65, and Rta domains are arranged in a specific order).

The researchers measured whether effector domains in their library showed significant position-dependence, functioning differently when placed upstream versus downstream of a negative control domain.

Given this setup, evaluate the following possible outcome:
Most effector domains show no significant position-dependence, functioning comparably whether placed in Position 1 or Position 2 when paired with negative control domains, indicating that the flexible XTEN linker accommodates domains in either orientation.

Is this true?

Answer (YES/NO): YES